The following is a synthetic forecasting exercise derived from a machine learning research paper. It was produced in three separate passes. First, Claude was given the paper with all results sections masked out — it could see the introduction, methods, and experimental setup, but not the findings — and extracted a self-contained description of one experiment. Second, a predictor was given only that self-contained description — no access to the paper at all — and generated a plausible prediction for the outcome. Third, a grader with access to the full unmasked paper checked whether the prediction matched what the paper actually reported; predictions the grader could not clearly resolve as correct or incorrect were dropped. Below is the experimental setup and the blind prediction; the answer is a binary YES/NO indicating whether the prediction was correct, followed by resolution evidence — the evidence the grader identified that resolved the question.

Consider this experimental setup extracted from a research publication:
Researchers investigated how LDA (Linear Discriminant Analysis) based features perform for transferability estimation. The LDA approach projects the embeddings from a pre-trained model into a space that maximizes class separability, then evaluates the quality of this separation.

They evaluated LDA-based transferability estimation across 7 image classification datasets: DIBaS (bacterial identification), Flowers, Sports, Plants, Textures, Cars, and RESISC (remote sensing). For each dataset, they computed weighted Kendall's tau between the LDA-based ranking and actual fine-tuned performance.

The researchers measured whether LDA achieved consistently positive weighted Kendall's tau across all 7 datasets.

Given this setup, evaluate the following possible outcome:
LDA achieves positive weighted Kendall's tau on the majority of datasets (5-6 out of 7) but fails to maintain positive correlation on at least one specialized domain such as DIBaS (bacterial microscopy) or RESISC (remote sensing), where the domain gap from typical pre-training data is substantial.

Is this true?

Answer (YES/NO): NO